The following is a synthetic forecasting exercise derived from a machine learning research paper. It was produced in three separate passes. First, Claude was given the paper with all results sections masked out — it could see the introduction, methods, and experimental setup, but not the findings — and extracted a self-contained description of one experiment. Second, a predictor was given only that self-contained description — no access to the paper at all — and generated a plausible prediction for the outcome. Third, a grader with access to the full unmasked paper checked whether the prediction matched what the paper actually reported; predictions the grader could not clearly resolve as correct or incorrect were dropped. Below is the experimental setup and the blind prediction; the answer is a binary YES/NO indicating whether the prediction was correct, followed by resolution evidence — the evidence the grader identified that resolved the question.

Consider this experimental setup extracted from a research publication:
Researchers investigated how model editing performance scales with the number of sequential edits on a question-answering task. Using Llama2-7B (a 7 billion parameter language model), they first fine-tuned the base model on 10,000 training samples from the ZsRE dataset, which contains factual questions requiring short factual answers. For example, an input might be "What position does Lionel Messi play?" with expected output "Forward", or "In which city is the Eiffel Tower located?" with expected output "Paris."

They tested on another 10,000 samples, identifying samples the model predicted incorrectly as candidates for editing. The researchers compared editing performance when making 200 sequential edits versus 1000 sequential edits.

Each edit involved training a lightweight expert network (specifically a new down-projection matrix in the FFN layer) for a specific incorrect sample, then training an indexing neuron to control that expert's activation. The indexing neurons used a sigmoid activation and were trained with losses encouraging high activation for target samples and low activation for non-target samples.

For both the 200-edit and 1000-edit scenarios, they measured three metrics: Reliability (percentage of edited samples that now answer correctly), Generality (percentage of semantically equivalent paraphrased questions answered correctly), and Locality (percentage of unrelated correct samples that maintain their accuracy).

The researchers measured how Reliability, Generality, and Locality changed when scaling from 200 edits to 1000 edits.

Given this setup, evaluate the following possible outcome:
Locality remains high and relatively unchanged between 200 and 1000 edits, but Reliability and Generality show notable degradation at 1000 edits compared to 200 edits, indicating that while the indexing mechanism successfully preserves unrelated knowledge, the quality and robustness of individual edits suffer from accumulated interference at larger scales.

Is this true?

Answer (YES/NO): NO